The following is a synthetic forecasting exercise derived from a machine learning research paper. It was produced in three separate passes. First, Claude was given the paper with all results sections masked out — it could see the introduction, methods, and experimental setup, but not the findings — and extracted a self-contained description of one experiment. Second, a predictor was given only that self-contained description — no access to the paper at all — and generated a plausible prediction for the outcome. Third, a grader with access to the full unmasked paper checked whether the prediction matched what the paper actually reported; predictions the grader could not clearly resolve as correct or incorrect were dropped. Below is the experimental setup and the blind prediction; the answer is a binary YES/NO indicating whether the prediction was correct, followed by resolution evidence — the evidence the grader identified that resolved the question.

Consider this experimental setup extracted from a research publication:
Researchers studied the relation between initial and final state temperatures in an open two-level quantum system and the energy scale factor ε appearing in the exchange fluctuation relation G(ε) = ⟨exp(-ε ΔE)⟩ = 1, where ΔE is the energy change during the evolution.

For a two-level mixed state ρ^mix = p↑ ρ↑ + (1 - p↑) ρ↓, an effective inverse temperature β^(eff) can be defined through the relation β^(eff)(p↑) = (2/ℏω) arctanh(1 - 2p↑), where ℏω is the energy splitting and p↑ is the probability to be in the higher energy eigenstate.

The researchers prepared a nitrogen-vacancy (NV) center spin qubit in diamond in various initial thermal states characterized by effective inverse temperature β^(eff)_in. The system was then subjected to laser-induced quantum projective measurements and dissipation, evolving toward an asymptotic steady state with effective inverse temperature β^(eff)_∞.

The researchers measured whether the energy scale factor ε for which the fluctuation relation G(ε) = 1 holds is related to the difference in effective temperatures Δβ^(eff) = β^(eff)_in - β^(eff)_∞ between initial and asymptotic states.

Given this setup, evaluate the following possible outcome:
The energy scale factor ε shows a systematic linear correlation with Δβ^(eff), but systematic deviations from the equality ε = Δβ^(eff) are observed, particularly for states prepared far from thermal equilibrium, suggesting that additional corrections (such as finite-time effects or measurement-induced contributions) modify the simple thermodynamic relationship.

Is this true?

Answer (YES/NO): NO